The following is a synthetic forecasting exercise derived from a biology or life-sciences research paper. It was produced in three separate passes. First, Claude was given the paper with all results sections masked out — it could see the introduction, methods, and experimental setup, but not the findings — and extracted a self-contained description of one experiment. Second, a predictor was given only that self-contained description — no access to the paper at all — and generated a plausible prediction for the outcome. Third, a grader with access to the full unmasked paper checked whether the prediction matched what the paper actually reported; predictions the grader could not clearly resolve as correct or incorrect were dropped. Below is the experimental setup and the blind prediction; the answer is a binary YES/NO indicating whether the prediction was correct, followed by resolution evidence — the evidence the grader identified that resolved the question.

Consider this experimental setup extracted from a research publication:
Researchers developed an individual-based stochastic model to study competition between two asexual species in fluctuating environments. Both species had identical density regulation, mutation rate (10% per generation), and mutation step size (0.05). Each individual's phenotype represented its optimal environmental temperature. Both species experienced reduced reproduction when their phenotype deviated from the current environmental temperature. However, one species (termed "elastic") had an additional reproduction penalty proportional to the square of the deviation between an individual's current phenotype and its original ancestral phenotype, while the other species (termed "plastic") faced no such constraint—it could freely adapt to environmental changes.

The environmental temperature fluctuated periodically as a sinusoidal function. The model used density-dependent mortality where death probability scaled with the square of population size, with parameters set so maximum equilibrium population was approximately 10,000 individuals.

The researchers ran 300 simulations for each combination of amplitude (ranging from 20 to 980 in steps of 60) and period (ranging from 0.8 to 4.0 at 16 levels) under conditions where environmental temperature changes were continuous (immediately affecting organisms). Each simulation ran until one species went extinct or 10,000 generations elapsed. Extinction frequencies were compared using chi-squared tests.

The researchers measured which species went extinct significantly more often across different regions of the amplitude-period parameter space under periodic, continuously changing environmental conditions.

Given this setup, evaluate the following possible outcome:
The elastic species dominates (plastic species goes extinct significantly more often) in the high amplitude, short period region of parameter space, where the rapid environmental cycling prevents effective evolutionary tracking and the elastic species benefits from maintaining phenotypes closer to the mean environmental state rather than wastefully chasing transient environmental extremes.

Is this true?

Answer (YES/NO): NO